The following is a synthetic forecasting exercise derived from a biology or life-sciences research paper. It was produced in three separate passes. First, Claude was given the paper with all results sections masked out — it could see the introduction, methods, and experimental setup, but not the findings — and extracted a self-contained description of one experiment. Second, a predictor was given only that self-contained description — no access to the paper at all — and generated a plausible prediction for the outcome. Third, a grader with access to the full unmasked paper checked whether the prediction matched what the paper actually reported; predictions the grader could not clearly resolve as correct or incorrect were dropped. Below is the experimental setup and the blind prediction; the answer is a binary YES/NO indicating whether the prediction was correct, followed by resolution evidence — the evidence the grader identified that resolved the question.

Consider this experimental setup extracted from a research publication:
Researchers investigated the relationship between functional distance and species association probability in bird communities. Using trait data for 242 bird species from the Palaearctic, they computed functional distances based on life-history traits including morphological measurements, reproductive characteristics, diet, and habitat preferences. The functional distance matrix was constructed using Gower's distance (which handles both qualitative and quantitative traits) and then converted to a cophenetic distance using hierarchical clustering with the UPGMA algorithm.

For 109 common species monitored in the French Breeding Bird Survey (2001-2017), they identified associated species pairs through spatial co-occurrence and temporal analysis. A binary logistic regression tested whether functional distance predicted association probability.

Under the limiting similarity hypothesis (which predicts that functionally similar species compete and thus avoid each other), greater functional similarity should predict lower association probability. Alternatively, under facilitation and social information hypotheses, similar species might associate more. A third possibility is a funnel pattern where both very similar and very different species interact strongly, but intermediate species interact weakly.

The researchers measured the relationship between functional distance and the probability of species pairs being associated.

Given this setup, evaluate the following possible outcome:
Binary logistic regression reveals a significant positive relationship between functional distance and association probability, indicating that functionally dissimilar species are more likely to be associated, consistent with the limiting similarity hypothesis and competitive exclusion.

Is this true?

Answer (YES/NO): NO